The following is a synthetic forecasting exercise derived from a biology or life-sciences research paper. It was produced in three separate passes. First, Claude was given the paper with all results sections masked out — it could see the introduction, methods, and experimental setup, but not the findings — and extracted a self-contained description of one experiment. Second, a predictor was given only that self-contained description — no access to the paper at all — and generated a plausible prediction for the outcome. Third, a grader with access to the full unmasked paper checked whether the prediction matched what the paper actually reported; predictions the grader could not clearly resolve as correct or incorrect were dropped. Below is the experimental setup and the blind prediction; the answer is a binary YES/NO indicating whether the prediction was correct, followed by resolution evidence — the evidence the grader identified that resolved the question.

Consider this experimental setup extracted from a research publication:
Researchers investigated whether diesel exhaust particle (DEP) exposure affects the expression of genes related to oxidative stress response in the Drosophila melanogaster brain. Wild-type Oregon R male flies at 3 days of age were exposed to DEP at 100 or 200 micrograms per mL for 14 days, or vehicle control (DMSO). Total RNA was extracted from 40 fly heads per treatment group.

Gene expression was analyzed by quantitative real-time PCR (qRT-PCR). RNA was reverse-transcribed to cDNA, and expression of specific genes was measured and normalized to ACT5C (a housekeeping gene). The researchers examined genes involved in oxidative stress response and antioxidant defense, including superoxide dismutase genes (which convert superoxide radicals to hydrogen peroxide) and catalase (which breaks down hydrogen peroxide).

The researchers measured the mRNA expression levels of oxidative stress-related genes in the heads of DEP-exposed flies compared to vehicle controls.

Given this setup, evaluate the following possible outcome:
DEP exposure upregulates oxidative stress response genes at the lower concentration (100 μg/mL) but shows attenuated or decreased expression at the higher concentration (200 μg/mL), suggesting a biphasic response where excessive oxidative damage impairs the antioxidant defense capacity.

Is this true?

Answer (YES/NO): NO